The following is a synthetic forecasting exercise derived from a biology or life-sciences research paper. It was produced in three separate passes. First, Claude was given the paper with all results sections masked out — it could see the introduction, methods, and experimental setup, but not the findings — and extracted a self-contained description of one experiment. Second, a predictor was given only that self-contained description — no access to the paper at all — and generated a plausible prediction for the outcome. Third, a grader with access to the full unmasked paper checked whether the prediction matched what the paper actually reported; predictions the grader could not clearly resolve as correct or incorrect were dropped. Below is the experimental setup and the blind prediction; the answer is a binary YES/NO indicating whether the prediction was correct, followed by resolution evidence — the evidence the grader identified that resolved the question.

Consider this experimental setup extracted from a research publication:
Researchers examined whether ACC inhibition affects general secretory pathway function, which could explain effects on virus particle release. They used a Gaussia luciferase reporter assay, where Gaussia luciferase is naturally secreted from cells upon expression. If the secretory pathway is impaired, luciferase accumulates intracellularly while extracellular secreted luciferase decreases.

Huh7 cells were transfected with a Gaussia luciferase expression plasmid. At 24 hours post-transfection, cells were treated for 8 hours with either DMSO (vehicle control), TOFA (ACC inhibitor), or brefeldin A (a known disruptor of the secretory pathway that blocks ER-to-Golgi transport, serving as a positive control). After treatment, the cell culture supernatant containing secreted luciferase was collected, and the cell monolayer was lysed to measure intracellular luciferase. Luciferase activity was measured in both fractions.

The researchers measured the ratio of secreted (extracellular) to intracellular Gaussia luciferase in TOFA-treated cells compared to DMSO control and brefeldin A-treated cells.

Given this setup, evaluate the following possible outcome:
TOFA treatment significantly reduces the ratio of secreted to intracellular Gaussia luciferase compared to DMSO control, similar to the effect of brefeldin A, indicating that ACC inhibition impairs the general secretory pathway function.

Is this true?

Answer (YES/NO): NO